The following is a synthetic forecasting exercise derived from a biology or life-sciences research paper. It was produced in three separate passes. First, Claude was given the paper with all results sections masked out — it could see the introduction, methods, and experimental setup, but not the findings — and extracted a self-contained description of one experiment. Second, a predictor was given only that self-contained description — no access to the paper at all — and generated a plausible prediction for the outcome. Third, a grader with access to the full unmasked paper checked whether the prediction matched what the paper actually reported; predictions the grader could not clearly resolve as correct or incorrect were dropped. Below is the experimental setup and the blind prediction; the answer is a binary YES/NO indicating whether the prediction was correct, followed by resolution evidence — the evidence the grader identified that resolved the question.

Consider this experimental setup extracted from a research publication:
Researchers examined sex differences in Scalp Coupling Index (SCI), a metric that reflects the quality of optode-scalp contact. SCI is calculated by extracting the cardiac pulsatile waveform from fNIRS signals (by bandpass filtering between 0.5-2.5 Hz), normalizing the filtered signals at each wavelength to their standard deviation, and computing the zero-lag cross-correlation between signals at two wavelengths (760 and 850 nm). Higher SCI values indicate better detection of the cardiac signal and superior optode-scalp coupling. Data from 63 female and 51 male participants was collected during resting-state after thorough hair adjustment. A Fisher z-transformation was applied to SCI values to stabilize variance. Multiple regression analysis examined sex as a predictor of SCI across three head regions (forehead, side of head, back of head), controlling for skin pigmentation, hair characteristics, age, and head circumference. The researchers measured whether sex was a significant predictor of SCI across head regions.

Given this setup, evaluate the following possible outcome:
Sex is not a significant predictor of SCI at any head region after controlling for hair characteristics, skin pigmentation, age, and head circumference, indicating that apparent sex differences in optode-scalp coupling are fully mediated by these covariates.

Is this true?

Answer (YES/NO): NO